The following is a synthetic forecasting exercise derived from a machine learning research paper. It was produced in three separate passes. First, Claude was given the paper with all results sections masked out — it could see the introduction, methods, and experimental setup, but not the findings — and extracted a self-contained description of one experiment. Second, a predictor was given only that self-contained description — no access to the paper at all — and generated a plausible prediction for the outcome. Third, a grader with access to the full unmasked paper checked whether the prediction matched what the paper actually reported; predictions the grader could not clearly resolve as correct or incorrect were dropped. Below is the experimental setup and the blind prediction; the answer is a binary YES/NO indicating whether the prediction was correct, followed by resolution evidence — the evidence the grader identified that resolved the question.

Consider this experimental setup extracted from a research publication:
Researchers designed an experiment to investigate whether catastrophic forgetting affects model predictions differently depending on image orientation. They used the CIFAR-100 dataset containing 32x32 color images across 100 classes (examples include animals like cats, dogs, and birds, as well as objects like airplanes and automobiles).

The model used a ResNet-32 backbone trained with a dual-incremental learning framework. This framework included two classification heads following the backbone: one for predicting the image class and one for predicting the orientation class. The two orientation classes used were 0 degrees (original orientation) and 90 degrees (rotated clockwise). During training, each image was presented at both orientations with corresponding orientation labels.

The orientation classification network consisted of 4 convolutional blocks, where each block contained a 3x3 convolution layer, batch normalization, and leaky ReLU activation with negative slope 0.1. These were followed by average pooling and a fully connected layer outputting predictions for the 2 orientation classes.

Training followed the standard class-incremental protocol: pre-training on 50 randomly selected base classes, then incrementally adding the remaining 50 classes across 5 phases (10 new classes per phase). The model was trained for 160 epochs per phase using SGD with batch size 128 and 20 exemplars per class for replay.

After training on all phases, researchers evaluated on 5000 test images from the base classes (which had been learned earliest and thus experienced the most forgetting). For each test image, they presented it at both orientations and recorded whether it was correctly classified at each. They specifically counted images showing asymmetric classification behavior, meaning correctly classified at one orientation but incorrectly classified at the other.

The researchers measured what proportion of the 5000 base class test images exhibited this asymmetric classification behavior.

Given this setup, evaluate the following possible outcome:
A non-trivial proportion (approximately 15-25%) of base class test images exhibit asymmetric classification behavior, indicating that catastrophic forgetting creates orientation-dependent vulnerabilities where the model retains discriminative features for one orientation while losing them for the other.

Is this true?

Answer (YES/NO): YES